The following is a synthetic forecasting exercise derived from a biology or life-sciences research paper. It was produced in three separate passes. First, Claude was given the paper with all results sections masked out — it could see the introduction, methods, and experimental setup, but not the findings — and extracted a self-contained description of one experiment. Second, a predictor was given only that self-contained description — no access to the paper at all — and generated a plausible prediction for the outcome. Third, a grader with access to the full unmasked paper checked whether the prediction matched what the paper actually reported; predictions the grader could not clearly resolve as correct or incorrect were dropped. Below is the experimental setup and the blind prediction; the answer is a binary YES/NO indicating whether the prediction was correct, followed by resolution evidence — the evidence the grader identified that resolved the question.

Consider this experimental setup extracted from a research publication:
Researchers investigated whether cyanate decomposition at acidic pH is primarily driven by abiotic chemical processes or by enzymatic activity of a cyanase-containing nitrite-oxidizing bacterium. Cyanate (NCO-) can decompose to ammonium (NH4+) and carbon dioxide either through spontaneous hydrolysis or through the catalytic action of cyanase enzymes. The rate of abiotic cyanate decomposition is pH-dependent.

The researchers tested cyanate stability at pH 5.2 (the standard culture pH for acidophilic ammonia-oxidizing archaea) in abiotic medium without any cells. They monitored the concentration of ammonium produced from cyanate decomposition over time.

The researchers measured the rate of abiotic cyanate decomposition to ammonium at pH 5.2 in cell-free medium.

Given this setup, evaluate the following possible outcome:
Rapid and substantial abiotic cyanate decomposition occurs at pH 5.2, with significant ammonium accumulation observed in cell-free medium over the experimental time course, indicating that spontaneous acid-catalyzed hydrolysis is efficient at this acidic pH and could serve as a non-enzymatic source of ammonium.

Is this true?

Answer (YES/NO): YES